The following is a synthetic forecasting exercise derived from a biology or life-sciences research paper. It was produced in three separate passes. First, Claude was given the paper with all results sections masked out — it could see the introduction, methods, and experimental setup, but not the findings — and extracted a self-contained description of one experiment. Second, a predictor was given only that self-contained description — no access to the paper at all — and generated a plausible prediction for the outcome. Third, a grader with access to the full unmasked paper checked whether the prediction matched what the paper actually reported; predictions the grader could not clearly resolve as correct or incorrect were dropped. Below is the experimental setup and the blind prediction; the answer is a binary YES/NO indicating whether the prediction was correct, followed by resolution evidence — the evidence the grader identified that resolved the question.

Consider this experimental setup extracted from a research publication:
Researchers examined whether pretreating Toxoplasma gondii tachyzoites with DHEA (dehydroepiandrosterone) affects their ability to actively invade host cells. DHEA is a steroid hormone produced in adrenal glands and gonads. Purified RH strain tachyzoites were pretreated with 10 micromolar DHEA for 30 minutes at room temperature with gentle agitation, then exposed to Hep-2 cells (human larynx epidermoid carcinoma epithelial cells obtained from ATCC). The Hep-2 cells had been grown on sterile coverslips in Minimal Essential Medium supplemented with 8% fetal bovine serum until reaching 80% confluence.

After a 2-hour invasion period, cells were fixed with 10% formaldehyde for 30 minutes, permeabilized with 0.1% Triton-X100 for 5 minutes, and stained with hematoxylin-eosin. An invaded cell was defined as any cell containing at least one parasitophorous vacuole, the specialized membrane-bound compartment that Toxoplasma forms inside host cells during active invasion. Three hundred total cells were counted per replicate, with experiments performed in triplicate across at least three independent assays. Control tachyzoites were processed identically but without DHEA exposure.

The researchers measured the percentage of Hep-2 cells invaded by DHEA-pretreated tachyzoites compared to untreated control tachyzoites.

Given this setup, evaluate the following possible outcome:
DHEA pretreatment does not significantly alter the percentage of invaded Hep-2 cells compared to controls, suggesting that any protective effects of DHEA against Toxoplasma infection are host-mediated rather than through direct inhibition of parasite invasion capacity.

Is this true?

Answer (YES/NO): NO